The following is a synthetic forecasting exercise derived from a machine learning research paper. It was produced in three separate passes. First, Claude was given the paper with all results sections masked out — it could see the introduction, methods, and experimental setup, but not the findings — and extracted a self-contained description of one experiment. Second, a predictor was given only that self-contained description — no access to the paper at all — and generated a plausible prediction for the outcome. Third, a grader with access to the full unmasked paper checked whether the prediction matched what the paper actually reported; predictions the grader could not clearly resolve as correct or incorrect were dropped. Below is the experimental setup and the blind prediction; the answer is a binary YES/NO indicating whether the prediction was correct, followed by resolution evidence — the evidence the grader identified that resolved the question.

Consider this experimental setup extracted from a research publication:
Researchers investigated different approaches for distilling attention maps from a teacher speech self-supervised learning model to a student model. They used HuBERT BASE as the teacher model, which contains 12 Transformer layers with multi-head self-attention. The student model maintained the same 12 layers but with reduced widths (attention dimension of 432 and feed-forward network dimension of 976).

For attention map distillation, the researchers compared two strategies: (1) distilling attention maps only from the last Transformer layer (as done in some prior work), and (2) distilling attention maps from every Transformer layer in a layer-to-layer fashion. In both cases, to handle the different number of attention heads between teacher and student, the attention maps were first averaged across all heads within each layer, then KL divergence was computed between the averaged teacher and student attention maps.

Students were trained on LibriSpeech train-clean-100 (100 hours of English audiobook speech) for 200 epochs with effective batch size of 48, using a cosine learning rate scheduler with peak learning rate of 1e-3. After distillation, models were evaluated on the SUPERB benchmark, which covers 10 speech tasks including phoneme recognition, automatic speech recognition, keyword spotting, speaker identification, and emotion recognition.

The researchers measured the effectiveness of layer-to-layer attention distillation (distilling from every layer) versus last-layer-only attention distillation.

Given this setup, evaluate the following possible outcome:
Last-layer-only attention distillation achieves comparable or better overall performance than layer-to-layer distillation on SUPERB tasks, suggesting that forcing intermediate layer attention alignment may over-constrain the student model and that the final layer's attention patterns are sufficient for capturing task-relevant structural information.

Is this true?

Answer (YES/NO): NO